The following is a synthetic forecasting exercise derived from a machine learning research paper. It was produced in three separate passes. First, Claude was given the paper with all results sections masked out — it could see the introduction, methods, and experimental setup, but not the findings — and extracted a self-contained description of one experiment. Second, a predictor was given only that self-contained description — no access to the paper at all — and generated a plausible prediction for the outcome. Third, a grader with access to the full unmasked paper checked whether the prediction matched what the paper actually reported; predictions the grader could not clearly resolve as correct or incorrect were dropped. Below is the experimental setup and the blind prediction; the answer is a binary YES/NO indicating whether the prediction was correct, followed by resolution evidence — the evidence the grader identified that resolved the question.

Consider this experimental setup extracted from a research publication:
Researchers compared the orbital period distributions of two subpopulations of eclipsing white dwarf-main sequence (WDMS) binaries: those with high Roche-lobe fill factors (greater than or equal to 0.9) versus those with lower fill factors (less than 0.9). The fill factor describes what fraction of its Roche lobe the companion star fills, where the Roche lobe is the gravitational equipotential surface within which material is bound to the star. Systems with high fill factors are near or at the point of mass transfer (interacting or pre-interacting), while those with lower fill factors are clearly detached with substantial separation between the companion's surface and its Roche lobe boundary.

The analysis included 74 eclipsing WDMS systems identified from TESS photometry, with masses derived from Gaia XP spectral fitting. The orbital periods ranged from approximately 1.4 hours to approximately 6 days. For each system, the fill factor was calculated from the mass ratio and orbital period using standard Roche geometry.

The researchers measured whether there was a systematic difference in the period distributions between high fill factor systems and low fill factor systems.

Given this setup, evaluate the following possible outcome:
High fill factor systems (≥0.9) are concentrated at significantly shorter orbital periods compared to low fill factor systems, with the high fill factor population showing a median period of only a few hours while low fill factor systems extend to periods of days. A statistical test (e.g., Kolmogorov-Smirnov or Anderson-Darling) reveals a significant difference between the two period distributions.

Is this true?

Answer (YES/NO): NO